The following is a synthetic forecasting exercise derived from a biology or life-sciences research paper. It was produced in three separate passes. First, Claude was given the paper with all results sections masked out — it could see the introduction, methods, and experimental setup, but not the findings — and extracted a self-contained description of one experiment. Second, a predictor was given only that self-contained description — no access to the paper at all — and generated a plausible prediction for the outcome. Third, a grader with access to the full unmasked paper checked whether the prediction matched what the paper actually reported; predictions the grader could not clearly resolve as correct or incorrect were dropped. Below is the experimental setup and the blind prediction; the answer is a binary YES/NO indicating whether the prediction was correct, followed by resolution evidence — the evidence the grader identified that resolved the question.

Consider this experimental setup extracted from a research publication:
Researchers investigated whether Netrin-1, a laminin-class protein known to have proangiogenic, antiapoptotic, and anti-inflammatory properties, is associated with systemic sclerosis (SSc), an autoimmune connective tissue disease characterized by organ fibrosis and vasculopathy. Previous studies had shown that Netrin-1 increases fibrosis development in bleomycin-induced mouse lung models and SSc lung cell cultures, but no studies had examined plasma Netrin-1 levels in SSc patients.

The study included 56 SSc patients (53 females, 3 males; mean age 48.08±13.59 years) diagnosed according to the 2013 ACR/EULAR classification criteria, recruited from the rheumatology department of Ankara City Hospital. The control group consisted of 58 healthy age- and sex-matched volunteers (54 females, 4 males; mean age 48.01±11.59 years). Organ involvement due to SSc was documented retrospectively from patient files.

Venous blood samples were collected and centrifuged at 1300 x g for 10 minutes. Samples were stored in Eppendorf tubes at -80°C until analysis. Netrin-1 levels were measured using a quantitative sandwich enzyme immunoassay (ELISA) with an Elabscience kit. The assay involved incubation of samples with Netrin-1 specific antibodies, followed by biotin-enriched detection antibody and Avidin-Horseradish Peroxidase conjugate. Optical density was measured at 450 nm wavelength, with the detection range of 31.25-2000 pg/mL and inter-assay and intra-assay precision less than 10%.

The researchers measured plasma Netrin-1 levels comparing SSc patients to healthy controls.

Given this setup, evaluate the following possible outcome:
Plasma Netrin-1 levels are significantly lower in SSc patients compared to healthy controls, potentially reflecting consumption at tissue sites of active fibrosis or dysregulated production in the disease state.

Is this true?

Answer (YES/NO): NO